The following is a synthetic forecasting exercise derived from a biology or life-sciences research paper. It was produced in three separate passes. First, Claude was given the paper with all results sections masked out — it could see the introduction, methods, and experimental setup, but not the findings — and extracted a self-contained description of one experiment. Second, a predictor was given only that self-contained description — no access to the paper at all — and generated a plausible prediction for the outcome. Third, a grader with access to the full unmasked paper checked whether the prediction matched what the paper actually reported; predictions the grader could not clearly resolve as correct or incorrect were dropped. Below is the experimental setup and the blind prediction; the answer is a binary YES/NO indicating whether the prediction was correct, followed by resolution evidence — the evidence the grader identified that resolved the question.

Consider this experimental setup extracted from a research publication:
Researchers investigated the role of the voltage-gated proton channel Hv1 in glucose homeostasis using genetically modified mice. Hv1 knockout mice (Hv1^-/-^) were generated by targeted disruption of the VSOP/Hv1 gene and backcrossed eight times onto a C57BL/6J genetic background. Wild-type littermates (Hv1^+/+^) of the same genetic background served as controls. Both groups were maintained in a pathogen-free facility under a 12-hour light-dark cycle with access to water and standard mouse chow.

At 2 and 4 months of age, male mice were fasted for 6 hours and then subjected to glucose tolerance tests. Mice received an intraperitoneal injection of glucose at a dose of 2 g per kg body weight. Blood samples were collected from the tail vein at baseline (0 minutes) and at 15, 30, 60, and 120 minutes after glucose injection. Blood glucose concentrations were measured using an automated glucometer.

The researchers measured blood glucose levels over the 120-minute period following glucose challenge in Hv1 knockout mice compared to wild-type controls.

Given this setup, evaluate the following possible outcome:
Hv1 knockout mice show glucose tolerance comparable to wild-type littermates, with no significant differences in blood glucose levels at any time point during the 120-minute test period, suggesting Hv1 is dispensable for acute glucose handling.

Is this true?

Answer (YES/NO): NO